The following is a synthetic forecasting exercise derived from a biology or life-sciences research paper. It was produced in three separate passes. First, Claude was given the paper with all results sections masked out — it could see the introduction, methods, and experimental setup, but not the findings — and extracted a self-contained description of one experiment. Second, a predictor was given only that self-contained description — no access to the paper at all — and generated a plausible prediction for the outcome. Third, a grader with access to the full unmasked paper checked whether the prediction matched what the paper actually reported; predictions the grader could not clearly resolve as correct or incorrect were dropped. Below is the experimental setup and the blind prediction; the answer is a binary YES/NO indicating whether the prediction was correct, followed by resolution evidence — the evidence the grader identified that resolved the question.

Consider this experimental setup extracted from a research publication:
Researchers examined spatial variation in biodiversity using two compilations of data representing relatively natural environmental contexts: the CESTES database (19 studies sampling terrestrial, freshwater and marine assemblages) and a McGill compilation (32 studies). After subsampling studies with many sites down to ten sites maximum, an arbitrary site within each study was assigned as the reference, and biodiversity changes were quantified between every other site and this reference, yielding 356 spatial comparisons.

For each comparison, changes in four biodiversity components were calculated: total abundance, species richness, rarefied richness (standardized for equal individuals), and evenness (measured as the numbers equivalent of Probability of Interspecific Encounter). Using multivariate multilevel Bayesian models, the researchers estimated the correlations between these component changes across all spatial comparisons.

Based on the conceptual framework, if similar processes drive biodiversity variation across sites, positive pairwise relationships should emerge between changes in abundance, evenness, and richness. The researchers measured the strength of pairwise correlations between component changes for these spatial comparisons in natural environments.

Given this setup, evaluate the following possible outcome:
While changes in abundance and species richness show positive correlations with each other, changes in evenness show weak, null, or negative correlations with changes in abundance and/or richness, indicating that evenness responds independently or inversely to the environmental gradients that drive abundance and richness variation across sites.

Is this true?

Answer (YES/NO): NO